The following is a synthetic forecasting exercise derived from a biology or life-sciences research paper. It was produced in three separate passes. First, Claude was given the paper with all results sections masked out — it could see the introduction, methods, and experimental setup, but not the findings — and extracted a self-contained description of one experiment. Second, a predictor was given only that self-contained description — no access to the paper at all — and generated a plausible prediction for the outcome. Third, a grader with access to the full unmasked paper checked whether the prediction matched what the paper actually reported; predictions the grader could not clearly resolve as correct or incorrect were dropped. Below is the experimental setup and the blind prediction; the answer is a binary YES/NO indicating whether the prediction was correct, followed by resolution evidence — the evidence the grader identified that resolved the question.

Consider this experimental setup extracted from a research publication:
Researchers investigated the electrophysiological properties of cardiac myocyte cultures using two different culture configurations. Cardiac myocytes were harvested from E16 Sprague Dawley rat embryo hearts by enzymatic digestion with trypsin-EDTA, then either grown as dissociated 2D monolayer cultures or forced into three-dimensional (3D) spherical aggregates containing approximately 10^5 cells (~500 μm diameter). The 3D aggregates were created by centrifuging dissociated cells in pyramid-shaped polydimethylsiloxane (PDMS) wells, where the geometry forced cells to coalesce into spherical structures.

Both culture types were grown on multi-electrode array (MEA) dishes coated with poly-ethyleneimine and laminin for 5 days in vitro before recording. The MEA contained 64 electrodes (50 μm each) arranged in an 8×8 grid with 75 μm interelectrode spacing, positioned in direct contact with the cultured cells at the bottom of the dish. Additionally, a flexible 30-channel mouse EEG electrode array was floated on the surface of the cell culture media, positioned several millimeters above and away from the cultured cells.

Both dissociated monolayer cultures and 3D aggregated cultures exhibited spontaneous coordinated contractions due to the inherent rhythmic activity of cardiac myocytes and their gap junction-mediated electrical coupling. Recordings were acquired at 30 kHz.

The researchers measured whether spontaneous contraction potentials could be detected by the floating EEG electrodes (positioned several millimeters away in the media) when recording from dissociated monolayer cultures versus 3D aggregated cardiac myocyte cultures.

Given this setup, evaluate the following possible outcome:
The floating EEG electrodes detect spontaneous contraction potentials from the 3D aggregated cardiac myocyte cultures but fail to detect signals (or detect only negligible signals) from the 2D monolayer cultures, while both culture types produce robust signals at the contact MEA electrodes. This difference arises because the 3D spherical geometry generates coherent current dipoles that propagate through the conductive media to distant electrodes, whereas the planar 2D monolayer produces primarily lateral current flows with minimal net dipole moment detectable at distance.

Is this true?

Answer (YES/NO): YES